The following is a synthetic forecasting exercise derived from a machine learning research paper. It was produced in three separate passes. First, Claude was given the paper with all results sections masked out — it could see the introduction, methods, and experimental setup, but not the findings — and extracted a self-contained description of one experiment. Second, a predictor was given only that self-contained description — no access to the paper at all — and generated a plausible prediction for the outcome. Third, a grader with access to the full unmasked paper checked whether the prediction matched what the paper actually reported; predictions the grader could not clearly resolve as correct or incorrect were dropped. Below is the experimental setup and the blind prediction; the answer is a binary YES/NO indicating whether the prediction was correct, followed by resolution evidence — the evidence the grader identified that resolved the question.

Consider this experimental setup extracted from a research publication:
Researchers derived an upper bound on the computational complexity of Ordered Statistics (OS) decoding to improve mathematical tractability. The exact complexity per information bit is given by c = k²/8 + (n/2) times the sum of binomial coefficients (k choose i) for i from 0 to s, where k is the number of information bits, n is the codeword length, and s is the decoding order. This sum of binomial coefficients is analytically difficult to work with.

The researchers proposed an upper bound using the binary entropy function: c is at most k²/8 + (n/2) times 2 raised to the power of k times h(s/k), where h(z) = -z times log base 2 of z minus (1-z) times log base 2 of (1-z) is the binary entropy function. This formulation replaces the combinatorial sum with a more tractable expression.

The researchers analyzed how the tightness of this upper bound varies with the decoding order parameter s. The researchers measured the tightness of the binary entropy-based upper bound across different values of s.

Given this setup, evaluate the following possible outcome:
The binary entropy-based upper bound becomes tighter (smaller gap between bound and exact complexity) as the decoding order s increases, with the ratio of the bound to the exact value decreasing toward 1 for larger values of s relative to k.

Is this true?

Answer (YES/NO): YES